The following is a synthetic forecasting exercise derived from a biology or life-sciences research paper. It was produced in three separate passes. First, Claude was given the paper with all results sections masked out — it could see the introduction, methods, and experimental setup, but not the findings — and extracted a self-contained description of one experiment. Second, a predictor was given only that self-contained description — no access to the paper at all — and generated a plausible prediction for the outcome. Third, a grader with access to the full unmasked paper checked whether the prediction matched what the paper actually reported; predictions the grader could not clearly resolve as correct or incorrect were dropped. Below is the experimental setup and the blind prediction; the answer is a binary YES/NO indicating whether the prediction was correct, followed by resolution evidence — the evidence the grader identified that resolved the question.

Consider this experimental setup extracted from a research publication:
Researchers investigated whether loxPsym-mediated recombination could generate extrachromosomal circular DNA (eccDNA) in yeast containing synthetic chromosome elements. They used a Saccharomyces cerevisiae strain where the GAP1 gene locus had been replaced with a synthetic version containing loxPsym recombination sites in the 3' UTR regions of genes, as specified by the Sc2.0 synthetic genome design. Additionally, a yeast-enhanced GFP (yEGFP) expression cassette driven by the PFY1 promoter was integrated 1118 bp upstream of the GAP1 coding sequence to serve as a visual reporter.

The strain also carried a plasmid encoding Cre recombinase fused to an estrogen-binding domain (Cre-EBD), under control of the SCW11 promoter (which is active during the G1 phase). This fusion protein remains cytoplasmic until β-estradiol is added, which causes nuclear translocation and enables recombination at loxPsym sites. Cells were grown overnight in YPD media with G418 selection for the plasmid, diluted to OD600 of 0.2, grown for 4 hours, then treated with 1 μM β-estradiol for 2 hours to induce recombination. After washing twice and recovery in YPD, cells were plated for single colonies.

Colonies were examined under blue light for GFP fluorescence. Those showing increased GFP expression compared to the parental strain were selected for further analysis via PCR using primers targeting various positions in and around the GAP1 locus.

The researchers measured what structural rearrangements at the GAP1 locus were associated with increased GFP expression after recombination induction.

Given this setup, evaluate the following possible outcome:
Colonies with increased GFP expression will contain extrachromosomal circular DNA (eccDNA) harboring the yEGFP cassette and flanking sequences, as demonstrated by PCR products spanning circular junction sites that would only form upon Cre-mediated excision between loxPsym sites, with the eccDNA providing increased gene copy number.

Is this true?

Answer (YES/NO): NO